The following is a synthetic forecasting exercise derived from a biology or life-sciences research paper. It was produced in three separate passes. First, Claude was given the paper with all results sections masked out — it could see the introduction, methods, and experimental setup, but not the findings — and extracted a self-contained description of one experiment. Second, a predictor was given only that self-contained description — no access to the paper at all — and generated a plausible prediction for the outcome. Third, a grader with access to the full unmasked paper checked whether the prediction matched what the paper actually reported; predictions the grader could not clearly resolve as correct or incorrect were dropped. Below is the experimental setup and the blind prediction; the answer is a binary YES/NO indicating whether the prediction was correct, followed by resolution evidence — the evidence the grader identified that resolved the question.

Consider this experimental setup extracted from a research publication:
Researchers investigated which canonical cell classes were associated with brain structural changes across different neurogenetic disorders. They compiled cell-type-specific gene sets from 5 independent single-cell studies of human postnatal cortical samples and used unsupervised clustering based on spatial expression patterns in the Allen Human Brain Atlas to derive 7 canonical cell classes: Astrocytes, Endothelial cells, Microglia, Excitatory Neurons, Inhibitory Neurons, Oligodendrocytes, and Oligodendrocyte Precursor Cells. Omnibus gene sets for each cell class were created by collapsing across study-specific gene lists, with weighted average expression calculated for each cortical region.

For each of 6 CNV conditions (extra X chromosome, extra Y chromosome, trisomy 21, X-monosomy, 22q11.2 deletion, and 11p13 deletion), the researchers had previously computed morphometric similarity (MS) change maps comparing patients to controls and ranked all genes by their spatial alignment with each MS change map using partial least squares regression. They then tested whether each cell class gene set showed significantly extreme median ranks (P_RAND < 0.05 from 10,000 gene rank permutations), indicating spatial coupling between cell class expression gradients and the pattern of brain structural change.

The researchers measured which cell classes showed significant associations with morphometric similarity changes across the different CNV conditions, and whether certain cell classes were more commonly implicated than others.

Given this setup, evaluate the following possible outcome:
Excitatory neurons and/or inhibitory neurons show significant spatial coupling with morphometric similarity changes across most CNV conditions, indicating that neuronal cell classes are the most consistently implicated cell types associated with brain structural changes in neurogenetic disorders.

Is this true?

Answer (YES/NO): NO